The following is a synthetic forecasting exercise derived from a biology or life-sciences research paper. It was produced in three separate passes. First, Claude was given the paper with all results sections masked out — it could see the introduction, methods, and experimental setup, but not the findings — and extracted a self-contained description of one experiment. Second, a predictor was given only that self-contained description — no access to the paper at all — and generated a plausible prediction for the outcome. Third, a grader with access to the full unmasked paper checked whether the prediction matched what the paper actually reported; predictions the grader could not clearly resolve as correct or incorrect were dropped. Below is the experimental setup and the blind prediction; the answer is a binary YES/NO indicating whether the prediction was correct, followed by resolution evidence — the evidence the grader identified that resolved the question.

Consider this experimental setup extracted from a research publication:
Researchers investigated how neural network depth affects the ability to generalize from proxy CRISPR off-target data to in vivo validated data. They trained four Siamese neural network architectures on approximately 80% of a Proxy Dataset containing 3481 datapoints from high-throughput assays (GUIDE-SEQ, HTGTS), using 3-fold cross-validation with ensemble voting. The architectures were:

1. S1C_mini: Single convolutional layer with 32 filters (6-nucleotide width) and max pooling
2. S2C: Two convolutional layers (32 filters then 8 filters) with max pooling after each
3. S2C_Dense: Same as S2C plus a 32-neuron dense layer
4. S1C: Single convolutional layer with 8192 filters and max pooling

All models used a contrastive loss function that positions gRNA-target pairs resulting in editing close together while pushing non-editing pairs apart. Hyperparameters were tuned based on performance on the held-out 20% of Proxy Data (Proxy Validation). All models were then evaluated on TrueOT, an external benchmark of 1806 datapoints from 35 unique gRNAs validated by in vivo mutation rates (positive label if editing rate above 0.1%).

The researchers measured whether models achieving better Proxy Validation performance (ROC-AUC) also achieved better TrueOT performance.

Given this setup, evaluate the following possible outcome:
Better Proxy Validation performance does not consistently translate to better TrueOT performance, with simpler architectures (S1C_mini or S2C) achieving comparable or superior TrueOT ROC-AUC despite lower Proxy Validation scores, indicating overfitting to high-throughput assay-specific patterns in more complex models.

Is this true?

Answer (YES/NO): NO